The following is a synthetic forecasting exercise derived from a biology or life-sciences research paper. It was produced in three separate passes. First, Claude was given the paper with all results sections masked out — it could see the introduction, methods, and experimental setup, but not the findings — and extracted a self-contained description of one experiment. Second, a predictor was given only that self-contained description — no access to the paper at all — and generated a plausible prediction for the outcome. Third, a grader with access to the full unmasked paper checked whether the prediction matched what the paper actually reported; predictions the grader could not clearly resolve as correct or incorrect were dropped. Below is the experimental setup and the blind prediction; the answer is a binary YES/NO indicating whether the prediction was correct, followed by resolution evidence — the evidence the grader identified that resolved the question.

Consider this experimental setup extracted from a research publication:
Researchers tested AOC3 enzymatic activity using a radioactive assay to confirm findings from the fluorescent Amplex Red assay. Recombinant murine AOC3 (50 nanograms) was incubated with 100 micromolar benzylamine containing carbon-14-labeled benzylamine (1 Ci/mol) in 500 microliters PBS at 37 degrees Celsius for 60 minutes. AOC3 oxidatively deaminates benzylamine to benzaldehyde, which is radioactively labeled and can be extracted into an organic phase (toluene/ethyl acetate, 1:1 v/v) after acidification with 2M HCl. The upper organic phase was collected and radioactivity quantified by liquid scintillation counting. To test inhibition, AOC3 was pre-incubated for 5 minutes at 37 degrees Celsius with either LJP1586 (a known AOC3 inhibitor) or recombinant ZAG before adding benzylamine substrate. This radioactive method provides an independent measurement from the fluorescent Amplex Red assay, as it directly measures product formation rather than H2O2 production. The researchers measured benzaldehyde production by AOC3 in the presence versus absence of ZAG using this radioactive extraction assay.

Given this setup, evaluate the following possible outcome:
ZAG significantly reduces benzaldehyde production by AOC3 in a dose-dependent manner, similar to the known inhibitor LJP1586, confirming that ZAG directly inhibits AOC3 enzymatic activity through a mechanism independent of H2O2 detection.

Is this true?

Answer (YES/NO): YES